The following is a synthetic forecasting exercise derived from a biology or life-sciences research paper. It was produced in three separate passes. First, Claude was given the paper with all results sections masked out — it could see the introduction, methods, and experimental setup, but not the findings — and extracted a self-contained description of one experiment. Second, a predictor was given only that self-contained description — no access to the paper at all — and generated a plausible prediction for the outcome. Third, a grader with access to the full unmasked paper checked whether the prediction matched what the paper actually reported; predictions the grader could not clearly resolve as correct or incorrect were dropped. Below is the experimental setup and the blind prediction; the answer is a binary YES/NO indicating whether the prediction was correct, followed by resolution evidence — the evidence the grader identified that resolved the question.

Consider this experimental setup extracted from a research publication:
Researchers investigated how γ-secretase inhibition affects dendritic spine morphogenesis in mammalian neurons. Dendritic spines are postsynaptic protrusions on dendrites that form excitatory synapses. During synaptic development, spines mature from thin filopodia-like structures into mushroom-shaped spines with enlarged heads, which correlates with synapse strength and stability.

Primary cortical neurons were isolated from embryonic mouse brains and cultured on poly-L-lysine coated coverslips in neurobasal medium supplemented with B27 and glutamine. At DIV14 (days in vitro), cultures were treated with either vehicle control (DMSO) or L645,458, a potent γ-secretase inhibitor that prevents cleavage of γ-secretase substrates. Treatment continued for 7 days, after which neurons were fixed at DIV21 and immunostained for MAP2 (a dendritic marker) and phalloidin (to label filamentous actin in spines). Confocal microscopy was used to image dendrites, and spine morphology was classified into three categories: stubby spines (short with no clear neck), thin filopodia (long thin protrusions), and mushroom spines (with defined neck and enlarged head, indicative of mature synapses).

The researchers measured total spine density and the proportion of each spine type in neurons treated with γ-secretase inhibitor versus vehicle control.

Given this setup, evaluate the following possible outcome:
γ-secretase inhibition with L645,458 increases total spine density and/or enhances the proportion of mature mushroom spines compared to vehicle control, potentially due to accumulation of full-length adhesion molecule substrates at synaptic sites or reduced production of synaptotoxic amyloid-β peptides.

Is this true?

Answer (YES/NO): NO